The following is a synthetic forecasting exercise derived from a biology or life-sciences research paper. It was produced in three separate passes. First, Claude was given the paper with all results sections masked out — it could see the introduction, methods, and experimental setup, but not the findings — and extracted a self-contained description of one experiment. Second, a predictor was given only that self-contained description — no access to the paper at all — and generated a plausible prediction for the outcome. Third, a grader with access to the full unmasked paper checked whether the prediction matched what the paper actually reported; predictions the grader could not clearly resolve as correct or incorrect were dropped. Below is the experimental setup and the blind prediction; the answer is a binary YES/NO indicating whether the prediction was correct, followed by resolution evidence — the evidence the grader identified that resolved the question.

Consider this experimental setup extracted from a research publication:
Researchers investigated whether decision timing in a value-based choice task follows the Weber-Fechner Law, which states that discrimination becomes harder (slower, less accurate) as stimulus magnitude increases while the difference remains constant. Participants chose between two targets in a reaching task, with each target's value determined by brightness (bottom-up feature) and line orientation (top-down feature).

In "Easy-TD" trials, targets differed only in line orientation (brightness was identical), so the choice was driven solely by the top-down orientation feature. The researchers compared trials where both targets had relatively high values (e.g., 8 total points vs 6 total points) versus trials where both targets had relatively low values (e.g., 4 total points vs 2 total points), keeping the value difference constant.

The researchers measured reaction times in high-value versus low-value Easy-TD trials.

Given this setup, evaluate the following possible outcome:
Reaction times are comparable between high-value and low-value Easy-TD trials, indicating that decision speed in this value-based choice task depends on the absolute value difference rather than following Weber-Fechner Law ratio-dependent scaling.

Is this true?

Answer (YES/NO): NO